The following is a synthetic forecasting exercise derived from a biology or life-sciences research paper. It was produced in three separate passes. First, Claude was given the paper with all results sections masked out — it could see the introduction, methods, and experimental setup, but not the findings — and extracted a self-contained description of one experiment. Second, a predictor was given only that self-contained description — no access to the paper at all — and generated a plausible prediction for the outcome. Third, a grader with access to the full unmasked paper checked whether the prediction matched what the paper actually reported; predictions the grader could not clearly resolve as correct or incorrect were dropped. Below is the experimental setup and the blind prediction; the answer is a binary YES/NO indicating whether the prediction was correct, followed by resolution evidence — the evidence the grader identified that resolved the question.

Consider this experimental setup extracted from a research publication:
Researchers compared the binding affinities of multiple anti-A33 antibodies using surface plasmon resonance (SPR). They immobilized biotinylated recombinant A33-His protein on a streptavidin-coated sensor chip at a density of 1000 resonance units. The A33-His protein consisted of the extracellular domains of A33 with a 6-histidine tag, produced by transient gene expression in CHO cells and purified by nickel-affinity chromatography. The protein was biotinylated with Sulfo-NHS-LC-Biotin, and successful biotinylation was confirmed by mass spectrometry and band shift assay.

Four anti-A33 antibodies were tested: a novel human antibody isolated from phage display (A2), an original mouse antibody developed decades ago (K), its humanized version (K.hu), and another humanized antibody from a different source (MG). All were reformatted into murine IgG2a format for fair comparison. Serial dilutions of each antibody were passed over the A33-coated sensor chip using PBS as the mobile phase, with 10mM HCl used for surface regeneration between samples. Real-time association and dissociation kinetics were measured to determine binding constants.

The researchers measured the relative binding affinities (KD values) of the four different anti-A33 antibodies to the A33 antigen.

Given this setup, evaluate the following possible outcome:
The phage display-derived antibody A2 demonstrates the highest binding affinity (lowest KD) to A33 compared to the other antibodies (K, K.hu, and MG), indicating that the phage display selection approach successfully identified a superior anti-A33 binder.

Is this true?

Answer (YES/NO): NO